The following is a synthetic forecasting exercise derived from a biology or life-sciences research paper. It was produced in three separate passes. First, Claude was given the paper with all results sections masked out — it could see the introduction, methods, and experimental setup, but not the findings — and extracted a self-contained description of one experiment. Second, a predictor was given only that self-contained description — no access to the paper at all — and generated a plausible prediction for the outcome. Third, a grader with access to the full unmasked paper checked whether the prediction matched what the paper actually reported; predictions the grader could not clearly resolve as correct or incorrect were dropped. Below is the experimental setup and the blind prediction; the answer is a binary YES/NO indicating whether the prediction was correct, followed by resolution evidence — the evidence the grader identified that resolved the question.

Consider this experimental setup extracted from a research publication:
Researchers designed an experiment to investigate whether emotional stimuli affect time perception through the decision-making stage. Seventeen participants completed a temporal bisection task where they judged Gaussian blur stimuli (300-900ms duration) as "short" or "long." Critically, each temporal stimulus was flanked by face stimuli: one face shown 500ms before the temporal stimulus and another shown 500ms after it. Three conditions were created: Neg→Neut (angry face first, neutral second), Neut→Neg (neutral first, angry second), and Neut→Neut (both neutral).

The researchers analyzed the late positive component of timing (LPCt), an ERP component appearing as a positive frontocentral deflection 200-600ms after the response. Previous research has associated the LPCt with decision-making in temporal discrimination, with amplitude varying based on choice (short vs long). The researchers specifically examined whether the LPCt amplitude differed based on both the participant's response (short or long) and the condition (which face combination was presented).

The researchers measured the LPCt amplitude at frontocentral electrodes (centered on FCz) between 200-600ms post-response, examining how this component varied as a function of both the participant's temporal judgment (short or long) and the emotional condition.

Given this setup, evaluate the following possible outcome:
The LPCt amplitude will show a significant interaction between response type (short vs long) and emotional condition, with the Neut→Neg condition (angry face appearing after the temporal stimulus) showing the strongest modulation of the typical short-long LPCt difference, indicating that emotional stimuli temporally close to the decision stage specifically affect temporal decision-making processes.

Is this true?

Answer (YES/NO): YES